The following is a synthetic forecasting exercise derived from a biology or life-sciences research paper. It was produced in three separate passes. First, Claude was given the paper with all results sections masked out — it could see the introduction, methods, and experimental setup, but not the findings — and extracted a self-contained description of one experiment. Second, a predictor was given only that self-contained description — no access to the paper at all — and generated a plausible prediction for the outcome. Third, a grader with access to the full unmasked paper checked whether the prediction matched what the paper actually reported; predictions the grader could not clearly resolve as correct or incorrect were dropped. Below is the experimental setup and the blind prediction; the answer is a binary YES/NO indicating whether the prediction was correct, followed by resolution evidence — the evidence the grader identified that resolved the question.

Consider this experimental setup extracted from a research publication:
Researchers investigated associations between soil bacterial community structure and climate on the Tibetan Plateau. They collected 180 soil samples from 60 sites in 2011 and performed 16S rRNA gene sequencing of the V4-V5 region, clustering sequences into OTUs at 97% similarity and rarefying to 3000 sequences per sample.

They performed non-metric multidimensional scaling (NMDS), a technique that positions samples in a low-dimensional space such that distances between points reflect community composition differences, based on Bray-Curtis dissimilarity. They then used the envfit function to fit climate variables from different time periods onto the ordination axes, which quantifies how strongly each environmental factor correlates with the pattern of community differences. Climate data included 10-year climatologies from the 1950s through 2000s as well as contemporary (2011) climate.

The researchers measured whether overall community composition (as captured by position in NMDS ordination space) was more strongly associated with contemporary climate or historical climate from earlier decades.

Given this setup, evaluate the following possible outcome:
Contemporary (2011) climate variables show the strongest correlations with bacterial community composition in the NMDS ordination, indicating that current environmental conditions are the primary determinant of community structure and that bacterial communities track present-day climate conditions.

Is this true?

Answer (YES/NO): NO